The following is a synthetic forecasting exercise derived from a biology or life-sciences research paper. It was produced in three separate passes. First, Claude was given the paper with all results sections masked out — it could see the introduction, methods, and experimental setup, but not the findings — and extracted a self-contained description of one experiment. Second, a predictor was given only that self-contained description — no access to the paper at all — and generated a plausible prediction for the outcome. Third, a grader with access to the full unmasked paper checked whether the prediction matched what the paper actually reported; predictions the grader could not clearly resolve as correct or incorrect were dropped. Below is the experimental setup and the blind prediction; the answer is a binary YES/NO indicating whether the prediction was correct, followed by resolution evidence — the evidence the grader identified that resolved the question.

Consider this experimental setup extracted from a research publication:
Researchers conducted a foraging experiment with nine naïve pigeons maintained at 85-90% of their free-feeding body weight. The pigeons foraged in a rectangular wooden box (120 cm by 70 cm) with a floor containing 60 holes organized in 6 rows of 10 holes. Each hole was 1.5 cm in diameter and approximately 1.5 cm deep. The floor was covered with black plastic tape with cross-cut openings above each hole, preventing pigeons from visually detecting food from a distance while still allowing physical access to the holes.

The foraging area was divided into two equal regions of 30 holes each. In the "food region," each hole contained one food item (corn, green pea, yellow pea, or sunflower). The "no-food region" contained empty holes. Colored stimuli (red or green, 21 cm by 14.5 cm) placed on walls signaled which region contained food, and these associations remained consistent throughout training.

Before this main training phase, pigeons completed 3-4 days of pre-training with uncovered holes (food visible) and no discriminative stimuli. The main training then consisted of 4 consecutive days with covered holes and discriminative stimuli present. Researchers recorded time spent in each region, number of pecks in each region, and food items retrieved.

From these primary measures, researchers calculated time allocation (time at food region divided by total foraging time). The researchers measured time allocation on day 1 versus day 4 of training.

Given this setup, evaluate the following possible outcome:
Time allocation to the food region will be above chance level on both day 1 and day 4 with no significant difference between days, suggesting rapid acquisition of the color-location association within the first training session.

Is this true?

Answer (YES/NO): YES